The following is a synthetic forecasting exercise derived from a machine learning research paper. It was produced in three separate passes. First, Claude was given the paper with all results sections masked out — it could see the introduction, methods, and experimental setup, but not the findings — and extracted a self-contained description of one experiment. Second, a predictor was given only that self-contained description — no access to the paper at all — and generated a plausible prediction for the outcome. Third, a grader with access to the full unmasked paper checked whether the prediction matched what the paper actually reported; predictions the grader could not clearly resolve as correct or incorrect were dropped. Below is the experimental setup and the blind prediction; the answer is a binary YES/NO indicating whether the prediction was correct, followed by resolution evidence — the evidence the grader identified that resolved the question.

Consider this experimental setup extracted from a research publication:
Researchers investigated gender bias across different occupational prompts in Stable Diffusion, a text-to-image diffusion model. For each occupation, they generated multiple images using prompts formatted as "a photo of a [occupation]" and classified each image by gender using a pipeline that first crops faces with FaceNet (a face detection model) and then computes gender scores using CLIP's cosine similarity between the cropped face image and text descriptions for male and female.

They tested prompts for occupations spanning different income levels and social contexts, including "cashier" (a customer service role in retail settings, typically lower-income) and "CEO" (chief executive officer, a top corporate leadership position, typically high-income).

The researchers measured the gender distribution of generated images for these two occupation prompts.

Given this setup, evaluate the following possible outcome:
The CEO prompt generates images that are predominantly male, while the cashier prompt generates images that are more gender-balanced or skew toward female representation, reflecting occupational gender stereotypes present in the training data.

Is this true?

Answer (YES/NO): YES